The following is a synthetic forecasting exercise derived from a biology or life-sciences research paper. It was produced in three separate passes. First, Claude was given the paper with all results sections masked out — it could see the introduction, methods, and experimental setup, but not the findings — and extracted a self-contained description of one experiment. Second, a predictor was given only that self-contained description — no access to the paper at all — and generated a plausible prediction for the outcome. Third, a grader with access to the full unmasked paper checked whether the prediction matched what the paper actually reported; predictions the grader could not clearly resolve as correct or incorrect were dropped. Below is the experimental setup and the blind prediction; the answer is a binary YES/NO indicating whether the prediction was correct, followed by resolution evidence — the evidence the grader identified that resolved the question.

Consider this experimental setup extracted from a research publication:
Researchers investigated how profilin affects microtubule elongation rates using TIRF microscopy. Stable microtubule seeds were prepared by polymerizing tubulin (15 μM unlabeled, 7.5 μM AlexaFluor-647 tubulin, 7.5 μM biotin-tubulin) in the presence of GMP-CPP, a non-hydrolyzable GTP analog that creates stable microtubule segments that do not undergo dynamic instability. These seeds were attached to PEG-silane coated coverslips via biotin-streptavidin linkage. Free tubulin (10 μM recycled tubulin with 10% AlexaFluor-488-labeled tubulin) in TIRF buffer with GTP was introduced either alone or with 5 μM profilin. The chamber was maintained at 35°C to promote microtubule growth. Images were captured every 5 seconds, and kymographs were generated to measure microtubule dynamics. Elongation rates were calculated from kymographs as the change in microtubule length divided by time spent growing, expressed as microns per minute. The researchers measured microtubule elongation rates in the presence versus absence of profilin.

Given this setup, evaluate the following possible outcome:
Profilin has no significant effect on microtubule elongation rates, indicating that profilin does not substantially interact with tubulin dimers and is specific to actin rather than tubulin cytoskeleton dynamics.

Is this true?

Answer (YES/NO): NO